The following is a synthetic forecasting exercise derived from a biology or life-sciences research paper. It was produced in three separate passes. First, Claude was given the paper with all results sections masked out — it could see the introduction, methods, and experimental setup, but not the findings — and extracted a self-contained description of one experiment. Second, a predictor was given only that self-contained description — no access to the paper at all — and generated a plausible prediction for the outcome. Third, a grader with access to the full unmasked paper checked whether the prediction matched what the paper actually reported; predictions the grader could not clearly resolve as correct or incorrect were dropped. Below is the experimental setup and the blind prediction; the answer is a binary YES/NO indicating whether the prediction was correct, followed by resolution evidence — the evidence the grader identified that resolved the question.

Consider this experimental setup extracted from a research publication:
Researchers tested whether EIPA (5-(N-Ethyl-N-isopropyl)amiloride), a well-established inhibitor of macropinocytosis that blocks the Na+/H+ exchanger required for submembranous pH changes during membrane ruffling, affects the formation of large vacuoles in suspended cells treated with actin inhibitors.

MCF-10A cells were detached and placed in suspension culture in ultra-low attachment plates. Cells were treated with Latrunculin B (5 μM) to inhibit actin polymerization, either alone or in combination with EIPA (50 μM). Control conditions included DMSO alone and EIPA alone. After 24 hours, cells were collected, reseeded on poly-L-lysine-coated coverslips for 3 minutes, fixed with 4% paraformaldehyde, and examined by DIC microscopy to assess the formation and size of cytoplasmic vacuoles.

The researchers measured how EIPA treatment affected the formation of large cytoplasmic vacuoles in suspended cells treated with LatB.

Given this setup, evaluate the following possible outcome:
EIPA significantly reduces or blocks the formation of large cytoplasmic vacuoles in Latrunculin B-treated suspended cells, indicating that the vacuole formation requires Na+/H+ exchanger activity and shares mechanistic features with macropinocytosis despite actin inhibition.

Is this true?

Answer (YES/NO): YES